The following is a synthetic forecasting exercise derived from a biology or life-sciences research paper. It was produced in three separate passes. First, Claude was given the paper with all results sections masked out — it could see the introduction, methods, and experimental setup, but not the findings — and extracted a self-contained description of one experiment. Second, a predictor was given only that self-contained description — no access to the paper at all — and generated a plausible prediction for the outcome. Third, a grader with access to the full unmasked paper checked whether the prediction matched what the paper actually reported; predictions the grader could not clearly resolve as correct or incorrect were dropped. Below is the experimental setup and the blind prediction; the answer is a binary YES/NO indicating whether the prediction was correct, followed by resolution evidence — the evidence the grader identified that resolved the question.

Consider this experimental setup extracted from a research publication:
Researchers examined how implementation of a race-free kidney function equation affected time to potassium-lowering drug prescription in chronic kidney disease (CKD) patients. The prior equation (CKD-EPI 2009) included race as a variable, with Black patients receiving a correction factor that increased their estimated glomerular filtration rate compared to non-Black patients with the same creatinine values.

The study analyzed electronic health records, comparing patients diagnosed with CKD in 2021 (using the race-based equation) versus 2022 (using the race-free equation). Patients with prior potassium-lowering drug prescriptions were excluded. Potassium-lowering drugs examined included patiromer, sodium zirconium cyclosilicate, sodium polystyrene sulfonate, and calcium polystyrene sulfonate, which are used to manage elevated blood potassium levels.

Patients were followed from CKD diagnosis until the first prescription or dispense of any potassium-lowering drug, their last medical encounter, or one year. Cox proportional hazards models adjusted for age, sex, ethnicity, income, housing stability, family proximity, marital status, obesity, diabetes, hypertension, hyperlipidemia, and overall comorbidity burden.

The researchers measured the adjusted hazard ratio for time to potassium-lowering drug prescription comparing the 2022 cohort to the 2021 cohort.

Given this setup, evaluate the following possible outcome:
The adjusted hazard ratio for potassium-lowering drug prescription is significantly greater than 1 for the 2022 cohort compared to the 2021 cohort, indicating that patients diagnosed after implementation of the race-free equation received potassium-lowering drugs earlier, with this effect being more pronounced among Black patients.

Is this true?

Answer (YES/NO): NO